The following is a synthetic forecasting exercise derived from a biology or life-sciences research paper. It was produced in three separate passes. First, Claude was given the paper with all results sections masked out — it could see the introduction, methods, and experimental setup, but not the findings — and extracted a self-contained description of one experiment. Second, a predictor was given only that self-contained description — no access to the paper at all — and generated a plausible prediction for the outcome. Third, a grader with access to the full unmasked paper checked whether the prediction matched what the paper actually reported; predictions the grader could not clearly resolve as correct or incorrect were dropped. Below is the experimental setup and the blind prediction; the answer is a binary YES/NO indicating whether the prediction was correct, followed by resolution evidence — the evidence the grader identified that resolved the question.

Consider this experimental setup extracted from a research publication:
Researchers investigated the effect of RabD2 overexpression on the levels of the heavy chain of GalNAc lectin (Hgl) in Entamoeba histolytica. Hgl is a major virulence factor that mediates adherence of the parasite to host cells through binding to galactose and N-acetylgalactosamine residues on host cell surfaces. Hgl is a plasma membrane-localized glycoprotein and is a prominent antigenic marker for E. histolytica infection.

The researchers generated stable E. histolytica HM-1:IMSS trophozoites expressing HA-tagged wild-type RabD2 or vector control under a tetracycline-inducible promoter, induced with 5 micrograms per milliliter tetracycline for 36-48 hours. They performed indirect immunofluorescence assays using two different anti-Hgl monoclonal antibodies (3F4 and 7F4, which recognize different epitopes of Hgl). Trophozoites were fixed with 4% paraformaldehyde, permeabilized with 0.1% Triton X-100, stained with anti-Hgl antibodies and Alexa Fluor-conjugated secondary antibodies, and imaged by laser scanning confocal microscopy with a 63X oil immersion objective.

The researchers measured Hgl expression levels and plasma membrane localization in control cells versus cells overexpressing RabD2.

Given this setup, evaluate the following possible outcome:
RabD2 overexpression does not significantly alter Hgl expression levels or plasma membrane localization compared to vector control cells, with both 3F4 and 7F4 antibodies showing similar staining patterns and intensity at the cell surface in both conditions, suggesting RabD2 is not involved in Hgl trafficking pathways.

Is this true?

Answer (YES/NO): NO